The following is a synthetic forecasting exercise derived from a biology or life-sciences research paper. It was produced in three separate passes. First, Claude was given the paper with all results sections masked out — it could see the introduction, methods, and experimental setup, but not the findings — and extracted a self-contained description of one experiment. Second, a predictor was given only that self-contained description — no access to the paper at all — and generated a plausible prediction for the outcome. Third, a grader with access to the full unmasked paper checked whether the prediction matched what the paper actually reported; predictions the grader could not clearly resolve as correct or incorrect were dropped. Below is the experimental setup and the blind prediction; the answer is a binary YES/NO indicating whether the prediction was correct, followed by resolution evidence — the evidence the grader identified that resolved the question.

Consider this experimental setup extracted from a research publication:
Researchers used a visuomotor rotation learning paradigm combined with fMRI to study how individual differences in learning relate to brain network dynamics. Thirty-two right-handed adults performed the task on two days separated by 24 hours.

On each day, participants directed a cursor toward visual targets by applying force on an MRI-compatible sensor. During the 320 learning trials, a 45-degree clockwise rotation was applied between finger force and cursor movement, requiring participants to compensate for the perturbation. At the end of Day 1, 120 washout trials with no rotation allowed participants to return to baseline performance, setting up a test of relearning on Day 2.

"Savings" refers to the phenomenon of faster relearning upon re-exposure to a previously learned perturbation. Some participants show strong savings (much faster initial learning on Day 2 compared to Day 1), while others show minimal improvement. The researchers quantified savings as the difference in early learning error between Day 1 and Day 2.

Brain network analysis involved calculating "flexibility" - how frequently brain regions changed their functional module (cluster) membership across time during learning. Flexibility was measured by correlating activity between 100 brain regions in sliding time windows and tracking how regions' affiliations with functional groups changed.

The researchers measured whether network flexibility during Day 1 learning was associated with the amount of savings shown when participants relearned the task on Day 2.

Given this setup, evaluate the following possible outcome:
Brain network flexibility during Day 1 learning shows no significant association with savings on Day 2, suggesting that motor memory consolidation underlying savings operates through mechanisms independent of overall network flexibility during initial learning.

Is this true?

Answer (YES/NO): YES